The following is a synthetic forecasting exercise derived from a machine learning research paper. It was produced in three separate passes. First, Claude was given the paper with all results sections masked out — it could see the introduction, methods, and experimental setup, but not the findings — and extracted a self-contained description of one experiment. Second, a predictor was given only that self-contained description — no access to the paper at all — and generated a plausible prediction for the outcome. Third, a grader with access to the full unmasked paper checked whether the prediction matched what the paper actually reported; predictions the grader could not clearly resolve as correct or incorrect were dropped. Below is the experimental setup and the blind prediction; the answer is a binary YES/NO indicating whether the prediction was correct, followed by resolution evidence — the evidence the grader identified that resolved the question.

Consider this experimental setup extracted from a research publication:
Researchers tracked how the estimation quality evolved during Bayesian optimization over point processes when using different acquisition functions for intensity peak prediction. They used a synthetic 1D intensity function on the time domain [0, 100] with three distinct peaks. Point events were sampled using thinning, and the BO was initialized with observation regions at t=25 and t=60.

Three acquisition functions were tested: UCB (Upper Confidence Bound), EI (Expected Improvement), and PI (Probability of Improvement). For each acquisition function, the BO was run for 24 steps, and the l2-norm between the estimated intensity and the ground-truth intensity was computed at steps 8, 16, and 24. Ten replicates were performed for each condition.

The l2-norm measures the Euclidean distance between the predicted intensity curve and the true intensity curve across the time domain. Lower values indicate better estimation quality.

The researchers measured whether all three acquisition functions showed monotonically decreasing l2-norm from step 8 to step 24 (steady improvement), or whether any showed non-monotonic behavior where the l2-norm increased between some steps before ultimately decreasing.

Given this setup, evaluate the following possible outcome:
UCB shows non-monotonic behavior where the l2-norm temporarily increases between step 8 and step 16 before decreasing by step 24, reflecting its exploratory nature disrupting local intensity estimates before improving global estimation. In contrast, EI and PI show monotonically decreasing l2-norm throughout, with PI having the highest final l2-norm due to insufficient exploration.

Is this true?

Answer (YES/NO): NO